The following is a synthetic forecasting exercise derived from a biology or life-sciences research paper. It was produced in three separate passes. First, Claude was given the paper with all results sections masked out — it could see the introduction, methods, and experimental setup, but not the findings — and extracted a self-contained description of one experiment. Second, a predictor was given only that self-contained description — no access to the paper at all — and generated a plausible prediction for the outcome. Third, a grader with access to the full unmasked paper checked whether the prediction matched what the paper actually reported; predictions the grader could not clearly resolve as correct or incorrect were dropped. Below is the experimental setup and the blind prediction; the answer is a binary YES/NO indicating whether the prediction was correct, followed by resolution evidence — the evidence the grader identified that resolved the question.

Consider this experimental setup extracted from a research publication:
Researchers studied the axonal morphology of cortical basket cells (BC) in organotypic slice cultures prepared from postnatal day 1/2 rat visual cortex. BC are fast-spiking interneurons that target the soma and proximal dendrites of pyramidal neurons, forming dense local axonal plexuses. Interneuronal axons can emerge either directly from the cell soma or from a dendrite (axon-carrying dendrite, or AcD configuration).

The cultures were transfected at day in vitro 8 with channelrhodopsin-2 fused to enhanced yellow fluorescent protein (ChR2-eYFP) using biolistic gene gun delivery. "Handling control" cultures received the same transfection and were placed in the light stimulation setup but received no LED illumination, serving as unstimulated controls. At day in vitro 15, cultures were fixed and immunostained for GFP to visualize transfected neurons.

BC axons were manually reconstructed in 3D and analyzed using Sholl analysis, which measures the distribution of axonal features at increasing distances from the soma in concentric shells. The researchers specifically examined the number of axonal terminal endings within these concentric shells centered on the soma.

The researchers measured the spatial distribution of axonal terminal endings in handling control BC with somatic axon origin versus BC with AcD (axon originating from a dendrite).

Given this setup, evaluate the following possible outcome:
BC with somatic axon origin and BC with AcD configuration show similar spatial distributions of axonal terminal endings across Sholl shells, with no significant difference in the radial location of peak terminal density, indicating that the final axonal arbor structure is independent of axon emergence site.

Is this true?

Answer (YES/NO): NO